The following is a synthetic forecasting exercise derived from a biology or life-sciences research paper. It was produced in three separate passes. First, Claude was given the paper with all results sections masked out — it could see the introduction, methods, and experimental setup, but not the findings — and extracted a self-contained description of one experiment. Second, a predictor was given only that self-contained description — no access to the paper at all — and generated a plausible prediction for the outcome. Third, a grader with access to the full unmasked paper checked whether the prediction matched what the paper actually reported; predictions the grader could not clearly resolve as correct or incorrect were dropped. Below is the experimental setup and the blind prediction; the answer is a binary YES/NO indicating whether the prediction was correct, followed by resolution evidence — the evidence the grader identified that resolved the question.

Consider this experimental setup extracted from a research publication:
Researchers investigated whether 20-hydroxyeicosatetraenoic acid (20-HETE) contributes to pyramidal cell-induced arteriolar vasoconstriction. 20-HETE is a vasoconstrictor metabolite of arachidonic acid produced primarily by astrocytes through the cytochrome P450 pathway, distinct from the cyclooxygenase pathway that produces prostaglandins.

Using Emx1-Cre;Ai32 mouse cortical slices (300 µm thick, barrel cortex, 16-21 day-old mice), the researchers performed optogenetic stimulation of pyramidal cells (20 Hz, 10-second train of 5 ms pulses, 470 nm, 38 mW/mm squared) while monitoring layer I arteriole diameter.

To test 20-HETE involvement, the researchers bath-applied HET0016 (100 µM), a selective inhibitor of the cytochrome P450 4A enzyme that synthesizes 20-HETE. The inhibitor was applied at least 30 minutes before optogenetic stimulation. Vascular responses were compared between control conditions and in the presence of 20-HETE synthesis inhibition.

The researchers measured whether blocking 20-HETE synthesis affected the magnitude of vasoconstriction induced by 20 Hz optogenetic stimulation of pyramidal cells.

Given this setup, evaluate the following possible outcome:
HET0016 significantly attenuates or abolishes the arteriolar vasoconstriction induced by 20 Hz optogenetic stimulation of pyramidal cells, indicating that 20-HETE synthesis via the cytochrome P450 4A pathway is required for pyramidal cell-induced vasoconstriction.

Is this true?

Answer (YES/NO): NO